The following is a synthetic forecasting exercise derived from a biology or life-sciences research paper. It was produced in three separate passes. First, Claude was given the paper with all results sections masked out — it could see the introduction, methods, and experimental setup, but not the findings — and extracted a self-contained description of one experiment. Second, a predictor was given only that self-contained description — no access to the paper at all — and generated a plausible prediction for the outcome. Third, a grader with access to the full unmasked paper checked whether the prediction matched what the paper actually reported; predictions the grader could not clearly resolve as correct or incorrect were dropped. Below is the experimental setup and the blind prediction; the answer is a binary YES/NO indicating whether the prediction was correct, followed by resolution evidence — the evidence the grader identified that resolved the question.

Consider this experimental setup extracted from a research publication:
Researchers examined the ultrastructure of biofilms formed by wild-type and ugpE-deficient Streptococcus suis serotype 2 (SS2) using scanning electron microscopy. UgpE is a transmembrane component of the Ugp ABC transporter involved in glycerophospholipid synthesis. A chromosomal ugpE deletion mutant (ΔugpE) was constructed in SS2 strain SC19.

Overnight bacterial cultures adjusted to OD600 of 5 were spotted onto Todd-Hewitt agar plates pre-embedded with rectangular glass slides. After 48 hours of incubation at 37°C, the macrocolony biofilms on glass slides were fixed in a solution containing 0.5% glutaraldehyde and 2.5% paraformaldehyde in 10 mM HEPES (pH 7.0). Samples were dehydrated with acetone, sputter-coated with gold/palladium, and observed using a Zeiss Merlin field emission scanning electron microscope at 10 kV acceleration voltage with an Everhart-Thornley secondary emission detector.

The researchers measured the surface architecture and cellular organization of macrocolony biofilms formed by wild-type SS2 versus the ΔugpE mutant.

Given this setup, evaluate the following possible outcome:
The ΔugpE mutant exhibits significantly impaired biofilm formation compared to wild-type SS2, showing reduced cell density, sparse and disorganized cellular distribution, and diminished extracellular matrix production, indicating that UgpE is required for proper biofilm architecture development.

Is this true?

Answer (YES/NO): NO